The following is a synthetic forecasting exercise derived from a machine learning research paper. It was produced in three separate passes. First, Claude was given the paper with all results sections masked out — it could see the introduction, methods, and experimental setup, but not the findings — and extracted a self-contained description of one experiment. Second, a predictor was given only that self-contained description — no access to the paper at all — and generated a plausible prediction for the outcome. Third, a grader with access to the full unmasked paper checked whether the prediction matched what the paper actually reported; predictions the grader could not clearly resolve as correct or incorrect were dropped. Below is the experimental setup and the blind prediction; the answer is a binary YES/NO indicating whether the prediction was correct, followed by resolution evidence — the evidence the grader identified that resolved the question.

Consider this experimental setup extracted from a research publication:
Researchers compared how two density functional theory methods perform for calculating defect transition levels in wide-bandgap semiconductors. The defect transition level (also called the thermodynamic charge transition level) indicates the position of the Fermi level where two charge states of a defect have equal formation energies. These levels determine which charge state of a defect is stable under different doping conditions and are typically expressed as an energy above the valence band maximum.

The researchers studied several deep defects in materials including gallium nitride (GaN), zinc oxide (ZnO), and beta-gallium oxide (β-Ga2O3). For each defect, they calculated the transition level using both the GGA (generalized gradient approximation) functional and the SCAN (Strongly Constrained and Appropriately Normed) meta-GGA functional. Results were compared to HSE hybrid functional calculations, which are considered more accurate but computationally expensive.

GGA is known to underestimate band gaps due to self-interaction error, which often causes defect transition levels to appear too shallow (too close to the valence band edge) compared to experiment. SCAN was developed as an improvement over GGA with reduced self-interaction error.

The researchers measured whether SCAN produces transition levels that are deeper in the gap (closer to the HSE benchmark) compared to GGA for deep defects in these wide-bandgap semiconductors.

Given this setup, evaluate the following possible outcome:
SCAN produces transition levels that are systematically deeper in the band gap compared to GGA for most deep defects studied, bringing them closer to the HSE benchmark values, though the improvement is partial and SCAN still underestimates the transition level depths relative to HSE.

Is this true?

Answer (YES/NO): YES